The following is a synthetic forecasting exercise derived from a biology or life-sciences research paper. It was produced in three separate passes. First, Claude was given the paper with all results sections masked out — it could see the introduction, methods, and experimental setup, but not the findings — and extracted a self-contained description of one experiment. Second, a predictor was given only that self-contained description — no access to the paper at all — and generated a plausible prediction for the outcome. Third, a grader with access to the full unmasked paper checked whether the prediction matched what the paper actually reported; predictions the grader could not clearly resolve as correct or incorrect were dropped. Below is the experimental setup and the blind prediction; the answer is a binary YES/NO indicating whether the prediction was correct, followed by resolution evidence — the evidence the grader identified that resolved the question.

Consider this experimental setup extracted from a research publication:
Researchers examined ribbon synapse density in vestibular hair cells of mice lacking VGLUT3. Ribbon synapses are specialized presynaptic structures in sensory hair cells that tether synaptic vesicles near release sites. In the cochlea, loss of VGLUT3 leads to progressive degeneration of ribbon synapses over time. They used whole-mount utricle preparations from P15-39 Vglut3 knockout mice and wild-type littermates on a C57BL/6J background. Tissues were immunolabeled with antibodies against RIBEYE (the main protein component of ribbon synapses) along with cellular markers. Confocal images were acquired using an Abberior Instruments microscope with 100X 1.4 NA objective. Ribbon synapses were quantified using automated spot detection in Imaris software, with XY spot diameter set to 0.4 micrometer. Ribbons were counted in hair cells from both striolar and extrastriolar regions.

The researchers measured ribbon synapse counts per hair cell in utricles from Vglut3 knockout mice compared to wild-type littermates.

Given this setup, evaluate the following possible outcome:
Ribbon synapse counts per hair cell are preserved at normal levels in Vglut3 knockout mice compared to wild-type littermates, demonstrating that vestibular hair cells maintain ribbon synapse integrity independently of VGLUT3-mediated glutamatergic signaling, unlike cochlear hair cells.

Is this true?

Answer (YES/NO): NO